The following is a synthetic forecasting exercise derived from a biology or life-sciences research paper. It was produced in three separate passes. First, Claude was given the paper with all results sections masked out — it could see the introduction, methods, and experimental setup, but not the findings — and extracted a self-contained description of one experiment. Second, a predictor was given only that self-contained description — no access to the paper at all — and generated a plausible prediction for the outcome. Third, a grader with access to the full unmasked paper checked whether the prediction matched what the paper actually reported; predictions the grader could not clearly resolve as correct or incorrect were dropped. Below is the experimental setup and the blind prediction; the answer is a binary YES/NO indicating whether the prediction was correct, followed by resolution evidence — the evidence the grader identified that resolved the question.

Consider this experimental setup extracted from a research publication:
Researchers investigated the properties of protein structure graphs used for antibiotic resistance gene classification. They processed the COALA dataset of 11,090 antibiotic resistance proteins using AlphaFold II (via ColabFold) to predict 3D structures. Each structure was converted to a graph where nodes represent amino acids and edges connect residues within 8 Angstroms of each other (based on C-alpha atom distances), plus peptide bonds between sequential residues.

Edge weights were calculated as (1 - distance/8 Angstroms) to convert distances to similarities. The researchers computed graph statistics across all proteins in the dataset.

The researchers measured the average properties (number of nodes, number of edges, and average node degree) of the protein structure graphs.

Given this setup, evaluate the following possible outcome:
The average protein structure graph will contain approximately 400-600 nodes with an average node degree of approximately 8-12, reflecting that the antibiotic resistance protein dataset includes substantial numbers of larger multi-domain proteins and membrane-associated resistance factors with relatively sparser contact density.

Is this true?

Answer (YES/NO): NO